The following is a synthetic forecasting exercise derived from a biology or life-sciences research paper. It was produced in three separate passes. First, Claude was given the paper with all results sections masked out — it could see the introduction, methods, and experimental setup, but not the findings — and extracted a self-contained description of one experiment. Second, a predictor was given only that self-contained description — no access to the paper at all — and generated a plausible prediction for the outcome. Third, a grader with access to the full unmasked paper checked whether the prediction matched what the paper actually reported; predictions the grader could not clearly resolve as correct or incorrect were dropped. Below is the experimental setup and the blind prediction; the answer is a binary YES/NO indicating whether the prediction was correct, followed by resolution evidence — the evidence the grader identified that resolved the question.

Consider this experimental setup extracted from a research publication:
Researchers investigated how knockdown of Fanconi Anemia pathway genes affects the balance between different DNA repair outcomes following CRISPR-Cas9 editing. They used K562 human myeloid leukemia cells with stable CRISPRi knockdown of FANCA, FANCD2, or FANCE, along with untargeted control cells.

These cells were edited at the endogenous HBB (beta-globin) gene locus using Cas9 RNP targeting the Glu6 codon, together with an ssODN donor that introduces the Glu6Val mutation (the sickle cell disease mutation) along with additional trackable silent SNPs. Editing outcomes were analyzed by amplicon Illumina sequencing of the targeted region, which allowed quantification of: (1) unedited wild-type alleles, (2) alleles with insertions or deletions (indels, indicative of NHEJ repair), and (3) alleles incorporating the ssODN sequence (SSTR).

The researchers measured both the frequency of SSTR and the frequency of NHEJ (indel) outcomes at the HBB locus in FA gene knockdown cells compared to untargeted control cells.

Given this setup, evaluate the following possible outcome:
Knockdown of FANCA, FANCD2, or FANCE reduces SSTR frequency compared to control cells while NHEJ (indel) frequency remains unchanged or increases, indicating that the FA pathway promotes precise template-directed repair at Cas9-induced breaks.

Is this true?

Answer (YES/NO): YES